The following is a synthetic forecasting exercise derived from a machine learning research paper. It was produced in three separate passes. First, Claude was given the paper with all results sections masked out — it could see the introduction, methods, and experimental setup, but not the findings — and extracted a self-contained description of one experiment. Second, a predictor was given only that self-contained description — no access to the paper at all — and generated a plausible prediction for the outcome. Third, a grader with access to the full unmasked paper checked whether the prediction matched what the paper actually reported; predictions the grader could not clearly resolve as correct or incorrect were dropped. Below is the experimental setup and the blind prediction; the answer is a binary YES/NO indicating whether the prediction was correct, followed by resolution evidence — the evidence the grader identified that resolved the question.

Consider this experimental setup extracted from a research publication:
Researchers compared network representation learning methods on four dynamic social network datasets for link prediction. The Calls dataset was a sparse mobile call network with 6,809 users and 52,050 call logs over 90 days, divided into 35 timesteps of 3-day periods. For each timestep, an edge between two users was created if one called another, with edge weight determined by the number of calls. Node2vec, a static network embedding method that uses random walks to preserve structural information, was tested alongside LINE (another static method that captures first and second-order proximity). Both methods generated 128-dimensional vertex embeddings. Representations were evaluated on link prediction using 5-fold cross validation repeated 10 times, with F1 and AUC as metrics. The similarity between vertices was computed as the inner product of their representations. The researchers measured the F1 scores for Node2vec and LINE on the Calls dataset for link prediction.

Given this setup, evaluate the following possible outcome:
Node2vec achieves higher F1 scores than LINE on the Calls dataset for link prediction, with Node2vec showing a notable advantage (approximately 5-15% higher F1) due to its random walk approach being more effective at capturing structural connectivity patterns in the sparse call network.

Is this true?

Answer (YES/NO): YES